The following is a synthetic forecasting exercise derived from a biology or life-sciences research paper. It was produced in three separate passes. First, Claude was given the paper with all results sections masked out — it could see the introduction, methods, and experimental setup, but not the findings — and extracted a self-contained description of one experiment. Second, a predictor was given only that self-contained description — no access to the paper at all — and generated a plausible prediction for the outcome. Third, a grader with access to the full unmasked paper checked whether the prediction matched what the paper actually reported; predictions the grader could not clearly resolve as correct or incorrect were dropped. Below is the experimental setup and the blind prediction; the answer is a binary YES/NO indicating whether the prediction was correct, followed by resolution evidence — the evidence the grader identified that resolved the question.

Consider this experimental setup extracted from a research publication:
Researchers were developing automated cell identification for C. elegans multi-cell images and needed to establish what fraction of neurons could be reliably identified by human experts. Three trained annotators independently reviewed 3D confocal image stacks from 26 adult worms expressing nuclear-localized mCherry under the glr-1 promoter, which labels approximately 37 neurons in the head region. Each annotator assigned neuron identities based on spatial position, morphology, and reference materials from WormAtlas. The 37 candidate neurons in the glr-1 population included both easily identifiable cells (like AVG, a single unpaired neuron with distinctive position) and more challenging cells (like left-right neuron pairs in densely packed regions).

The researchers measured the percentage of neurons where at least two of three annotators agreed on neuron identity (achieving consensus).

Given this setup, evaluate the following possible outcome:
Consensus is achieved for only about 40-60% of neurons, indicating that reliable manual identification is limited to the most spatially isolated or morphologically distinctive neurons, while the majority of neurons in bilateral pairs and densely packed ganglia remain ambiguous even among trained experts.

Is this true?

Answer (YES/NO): NO